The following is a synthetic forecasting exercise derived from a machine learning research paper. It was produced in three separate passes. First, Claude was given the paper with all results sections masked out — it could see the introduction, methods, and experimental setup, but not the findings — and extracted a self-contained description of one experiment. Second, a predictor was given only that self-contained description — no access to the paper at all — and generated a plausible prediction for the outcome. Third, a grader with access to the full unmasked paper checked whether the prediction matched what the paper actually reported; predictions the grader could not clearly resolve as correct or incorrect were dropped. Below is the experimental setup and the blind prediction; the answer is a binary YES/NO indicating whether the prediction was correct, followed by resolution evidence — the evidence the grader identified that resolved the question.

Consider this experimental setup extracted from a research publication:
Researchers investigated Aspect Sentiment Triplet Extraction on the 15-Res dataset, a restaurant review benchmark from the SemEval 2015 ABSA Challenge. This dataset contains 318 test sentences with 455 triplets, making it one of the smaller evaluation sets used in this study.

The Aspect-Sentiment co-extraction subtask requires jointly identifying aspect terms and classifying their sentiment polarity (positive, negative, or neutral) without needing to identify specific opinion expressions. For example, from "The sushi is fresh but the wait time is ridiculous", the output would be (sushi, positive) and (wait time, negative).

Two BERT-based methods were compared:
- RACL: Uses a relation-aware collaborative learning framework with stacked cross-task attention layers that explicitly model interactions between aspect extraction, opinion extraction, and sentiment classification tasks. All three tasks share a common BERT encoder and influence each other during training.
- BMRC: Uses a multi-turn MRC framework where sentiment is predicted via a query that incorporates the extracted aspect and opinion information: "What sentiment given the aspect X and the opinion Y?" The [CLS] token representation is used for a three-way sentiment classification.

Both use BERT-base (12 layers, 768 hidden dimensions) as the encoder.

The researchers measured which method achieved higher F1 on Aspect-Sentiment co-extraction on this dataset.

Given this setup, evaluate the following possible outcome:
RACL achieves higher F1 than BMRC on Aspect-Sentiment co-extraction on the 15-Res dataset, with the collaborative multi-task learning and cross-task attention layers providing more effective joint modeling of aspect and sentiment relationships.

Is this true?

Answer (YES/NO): YES